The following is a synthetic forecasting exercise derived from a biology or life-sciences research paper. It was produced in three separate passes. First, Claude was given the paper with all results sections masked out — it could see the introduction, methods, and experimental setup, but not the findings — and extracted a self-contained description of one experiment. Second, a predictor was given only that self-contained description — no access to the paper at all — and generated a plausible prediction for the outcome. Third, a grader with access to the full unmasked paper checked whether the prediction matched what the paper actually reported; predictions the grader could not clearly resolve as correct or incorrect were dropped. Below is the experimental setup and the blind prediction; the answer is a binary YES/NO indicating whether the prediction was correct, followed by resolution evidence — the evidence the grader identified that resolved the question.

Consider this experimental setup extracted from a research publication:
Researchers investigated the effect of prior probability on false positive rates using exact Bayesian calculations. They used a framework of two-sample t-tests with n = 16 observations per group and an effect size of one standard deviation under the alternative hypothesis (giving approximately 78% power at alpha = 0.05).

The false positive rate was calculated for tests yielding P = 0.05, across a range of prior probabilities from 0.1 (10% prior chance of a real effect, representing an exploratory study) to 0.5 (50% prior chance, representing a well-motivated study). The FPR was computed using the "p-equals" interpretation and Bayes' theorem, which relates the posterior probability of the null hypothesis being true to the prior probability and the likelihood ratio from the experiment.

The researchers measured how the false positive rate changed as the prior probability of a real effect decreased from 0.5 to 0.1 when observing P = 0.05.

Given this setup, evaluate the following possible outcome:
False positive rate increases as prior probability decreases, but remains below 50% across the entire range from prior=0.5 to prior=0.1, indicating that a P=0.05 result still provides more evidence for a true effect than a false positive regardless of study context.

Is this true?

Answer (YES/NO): NO